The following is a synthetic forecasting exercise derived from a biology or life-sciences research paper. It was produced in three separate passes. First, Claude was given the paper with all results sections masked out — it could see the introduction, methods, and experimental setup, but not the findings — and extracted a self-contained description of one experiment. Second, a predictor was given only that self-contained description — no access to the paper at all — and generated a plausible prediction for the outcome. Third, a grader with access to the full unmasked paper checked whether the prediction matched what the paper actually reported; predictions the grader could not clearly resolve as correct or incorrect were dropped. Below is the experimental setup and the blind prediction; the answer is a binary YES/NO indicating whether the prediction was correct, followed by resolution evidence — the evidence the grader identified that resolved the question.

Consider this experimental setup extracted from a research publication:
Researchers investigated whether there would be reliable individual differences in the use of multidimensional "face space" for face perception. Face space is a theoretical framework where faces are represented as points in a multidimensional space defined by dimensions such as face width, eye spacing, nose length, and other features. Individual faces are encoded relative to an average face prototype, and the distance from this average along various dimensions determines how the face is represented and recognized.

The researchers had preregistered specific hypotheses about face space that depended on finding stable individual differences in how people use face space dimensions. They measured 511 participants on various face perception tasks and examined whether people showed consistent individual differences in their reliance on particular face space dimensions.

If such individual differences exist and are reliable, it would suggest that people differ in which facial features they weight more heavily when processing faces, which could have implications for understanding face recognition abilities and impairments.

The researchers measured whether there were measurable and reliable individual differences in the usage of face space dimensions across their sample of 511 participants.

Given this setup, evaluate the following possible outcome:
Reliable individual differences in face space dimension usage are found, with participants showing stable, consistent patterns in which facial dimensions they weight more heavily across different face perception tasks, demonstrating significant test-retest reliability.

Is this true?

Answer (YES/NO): NO